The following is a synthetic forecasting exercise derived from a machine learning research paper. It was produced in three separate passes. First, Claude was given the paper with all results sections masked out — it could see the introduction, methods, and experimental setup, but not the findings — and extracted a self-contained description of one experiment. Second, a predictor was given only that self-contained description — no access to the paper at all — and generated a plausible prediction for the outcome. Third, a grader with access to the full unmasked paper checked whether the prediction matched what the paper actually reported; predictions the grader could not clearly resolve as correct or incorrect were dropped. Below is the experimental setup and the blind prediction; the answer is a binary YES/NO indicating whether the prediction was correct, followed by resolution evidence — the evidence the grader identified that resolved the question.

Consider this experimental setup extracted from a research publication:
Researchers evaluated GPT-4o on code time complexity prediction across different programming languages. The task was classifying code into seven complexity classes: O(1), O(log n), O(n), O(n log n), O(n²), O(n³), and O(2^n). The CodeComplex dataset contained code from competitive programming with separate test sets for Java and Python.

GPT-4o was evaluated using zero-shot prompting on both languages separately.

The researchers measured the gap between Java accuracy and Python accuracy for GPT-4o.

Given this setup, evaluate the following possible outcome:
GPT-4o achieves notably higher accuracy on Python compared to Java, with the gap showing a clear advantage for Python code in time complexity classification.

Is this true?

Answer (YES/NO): NO